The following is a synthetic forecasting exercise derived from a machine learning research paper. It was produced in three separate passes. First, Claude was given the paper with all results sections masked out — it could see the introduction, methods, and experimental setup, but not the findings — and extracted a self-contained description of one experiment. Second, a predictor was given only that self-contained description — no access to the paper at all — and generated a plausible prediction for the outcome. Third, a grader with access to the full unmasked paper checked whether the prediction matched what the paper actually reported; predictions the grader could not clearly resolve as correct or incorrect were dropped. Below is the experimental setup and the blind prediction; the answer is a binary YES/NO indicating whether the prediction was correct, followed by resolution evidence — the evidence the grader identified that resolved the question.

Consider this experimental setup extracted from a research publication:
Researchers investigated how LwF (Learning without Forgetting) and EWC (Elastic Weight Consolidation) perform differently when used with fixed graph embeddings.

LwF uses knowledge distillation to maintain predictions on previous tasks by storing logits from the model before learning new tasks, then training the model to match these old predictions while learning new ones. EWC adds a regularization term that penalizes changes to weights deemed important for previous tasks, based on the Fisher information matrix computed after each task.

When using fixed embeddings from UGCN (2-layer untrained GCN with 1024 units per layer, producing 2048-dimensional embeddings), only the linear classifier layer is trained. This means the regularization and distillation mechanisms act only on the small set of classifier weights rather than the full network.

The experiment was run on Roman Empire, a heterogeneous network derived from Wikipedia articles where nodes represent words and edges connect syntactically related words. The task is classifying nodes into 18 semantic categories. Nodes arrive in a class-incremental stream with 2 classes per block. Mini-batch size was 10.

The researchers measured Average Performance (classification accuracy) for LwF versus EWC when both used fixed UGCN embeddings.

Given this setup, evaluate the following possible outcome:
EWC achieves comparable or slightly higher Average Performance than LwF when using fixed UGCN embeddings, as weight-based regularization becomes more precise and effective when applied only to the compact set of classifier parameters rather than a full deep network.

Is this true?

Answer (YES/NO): NO